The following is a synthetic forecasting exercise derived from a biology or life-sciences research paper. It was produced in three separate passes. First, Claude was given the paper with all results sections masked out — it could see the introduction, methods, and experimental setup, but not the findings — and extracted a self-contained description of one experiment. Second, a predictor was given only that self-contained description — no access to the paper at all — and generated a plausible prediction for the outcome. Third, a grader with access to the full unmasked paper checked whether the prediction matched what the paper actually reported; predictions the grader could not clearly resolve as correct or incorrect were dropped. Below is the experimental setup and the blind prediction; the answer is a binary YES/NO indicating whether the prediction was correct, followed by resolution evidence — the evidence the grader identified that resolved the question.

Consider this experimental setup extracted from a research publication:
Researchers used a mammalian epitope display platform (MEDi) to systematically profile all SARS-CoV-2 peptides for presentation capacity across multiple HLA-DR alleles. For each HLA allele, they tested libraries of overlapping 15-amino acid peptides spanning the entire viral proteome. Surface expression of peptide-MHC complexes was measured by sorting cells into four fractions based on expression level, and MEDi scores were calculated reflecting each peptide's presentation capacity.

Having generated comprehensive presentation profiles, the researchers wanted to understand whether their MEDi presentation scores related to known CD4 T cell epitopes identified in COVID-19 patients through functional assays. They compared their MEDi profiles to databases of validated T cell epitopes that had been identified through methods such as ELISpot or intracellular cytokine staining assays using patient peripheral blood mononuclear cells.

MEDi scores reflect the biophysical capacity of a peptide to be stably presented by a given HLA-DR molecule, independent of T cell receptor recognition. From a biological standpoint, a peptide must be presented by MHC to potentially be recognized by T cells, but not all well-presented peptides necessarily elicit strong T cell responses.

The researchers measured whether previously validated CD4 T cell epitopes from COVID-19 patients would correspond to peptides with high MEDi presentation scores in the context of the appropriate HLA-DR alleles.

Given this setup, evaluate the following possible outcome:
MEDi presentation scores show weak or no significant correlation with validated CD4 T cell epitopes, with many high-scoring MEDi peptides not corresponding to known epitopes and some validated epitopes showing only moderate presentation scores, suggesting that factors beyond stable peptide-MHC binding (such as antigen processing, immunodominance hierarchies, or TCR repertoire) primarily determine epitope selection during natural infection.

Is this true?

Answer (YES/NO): NO